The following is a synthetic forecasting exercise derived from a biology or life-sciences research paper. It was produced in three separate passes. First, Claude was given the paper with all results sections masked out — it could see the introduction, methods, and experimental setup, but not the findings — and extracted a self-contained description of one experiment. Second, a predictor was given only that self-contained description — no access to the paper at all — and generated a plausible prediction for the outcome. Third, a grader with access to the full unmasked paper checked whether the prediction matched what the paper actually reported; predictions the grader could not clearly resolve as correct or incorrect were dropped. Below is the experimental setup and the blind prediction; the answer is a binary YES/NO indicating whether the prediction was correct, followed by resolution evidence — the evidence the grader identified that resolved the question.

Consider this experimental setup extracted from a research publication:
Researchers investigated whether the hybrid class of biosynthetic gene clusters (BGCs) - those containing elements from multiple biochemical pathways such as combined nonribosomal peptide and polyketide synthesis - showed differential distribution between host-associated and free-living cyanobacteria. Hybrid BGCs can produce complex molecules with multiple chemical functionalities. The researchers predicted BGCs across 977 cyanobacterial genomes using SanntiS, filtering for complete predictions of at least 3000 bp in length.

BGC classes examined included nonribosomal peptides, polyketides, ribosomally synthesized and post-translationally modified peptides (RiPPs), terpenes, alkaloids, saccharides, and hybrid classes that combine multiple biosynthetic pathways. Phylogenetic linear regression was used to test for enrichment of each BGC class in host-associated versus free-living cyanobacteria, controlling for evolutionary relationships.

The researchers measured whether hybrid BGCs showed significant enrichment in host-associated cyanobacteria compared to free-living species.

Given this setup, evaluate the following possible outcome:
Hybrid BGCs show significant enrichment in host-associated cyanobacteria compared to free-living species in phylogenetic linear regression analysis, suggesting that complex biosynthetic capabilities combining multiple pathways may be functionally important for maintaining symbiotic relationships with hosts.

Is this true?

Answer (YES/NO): NO